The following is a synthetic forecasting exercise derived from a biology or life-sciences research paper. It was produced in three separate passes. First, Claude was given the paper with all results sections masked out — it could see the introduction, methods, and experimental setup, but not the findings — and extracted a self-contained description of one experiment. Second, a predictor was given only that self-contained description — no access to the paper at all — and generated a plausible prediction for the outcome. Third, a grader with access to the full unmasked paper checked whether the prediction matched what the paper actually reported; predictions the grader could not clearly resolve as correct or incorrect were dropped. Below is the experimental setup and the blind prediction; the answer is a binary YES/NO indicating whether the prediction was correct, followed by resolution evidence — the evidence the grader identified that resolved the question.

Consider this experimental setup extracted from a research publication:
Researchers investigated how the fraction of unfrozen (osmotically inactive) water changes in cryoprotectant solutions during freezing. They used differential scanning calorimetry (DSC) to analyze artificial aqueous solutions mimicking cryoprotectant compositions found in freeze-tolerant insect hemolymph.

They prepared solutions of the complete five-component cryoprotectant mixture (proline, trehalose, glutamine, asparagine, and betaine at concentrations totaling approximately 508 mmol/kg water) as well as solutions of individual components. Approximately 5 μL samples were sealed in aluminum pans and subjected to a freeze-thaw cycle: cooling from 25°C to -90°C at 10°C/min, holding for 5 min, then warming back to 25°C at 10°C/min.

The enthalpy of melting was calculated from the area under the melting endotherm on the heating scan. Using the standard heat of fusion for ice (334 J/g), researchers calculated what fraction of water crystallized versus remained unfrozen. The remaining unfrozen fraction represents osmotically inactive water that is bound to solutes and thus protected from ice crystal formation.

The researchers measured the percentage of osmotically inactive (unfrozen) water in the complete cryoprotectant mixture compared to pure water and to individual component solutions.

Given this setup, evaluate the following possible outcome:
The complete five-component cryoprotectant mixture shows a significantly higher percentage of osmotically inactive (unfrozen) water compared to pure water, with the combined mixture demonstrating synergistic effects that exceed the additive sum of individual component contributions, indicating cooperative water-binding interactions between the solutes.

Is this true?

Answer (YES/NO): NO